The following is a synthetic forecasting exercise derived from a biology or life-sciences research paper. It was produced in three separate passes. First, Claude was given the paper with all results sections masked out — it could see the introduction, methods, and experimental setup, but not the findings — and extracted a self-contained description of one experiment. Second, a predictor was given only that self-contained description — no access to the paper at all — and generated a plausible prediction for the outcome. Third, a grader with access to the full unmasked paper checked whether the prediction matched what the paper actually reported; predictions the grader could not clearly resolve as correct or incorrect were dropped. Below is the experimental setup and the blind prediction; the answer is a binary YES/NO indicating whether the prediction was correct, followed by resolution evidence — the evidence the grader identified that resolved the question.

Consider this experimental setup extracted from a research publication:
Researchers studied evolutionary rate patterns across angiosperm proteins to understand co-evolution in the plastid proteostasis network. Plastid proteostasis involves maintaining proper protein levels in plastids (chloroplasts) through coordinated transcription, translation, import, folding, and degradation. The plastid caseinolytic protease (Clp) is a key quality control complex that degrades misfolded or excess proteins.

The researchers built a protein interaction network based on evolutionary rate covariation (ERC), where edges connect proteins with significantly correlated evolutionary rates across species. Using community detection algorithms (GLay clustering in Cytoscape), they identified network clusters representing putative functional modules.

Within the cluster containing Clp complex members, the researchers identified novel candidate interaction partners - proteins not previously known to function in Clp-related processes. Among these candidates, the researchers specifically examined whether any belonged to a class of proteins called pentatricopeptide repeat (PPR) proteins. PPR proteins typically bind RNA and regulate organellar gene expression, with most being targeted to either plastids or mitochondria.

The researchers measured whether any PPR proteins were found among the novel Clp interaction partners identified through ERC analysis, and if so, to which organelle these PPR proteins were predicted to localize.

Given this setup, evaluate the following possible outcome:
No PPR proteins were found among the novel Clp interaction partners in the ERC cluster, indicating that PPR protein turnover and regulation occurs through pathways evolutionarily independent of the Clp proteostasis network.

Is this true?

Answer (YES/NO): NO